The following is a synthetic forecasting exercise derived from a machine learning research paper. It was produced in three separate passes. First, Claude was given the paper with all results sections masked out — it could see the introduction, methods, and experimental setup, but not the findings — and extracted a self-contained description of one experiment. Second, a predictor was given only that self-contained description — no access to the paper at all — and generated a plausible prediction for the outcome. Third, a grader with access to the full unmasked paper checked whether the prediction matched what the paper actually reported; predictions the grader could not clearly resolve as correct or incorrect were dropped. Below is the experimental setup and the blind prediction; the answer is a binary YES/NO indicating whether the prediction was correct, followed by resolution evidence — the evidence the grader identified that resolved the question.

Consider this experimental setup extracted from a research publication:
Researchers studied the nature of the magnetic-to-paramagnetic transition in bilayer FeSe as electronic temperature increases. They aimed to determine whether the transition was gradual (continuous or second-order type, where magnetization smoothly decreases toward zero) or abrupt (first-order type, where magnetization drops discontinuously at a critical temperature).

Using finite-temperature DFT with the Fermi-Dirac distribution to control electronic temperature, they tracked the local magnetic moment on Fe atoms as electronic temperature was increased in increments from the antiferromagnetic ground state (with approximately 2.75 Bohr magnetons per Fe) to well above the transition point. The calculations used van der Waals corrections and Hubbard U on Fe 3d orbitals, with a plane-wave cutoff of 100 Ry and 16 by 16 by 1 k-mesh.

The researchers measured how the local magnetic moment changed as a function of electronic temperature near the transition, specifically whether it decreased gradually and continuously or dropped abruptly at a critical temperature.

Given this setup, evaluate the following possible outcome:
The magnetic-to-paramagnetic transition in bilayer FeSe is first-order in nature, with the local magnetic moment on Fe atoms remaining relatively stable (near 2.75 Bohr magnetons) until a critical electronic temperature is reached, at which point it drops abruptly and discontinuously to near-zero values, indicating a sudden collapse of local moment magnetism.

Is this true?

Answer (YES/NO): NO